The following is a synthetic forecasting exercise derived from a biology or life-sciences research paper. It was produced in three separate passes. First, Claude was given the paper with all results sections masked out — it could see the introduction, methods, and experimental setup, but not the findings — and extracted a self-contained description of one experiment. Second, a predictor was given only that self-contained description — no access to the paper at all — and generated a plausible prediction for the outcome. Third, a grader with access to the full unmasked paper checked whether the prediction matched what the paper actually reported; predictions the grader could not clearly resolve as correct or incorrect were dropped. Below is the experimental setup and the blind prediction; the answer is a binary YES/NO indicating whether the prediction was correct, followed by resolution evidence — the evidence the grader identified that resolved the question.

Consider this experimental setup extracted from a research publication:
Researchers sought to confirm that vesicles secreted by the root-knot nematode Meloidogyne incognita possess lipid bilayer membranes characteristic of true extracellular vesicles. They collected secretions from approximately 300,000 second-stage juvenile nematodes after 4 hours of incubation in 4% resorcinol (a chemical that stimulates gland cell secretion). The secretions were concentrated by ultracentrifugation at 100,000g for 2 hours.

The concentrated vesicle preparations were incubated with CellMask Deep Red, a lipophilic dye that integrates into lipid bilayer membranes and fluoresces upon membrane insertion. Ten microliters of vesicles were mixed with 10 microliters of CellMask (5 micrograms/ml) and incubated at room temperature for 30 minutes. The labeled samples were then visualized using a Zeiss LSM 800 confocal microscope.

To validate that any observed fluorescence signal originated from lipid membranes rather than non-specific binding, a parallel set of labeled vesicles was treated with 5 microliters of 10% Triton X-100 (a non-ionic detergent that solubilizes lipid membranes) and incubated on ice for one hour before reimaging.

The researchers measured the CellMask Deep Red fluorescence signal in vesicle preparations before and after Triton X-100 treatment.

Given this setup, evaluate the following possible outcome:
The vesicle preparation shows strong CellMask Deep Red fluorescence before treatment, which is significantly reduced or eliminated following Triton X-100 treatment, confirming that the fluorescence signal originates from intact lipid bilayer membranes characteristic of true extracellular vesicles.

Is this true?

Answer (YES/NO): YES